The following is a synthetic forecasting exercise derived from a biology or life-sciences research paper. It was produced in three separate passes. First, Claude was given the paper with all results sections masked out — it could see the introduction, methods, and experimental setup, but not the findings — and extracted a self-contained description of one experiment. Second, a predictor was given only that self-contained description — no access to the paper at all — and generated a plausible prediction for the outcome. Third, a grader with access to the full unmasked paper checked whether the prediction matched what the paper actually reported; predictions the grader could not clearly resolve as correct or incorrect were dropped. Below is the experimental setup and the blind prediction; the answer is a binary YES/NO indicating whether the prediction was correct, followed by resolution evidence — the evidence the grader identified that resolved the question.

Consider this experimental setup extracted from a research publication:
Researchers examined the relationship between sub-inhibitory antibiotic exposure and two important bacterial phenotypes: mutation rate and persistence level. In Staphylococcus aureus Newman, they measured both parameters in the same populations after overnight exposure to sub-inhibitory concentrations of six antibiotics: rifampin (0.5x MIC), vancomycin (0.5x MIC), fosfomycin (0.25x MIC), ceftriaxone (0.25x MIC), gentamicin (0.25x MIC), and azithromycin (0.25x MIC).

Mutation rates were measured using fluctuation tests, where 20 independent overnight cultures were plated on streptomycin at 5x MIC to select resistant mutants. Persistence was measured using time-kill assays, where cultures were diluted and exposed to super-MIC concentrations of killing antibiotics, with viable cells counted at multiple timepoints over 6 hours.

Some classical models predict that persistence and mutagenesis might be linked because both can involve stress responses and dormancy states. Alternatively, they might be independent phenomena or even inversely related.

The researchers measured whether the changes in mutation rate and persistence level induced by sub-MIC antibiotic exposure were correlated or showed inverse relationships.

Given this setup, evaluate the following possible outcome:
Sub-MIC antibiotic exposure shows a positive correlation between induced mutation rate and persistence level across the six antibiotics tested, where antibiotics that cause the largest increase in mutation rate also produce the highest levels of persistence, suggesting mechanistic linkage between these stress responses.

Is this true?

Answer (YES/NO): NO